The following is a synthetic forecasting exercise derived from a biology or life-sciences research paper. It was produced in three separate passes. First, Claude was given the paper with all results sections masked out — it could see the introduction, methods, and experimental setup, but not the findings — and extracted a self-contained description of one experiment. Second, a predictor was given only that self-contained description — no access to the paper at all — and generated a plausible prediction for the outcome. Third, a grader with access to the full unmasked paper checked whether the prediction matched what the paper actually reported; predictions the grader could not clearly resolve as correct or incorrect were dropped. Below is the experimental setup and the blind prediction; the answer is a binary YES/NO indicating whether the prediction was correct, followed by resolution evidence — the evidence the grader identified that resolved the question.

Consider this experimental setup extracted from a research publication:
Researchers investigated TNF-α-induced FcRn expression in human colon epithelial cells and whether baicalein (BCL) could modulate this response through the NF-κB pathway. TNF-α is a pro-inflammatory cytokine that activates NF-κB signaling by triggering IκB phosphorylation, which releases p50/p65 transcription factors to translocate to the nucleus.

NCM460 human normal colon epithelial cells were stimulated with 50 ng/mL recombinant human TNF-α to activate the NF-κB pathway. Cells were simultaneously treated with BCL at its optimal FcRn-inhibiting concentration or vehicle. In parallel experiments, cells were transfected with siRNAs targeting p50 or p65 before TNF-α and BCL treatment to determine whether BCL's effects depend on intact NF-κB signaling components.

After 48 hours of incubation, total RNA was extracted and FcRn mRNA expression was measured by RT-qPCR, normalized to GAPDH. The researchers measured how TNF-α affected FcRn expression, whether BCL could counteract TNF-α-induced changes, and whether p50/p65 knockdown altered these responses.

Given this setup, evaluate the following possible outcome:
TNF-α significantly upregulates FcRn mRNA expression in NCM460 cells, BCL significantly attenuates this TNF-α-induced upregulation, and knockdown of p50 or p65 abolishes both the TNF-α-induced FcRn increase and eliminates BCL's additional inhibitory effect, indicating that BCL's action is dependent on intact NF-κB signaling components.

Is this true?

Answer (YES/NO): YES